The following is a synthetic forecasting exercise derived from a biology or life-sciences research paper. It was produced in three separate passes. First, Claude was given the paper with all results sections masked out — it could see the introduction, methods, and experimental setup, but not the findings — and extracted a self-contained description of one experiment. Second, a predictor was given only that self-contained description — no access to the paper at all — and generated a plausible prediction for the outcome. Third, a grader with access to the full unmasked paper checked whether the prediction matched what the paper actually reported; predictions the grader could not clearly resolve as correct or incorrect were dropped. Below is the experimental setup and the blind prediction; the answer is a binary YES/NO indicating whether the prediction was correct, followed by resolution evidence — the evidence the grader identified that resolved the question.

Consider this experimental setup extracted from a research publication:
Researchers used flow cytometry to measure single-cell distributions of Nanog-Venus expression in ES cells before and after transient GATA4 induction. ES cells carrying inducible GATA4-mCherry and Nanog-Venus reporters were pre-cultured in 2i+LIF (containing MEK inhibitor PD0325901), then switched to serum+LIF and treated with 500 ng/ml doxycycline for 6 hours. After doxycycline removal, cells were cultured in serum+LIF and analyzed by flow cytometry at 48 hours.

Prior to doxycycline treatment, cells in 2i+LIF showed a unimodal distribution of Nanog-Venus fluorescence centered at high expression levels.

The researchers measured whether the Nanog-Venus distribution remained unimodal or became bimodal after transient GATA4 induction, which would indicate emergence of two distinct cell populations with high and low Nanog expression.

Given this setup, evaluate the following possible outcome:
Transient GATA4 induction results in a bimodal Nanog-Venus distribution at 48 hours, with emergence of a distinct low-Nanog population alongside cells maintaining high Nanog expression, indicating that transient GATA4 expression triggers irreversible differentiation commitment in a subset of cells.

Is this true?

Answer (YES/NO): YES